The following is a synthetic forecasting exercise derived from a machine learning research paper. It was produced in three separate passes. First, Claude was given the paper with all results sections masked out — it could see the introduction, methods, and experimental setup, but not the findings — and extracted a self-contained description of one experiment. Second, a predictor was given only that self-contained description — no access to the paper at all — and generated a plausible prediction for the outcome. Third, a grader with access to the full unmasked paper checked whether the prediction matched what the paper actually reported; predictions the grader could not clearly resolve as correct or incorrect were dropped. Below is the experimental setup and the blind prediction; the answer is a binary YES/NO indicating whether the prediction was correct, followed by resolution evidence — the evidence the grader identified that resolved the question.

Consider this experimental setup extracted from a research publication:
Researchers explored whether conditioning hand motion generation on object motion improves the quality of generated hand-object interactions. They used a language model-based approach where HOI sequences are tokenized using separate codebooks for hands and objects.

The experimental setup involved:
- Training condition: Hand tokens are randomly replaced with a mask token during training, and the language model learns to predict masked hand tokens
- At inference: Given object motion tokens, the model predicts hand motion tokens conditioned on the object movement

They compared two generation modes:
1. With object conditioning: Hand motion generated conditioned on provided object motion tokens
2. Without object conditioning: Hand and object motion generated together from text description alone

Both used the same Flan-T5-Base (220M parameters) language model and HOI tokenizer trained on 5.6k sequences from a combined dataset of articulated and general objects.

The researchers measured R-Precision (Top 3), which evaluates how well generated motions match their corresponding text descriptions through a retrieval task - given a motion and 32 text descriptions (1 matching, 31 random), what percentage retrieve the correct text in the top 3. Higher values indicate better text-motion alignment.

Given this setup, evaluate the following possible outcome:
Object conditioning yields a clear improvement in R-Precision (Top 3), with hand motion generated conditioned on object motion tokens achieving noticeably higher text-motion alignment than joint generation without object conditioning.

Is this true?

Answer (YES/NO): YES